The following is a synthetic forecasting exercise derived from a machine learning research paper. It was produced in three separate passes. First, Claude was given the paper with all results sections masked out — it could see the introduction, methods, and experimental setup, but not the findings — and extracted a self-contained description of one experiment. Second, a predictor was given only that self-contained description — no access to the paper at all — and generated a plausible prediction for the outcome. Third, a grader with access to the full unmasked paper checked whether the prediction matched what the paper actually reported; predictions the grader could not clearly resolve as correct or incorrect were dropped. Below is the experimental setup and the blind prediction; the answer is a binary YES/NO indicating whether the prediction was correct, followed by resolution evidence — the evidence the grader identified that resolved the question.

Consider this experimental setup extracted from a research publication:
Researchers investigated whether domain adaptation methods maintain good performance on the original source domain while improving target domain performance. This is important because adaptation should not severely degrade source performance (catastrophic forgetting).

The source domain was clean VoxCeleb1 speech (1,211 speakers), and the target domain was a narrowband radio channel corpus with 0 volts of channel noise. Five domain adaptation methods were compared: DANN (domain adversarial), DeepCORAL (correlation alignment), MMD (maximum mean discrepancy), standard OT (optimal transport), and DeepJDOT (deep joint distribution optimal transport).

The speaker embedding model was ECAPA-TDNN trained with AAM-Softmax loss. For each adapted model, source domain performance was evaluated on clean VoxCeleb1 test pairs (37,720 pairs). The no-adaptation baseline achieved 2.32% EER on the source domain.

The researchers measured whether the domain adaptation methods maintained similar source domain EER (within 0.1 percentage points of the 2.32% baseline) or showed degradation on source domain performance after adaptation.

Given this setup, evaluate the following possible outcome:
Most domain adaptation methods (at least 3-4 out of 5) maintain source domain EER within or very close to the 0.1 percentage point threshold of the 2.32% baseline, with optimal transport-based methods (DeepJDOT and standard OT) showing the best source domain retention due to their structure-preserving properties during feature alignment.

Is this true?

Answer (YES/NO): NO